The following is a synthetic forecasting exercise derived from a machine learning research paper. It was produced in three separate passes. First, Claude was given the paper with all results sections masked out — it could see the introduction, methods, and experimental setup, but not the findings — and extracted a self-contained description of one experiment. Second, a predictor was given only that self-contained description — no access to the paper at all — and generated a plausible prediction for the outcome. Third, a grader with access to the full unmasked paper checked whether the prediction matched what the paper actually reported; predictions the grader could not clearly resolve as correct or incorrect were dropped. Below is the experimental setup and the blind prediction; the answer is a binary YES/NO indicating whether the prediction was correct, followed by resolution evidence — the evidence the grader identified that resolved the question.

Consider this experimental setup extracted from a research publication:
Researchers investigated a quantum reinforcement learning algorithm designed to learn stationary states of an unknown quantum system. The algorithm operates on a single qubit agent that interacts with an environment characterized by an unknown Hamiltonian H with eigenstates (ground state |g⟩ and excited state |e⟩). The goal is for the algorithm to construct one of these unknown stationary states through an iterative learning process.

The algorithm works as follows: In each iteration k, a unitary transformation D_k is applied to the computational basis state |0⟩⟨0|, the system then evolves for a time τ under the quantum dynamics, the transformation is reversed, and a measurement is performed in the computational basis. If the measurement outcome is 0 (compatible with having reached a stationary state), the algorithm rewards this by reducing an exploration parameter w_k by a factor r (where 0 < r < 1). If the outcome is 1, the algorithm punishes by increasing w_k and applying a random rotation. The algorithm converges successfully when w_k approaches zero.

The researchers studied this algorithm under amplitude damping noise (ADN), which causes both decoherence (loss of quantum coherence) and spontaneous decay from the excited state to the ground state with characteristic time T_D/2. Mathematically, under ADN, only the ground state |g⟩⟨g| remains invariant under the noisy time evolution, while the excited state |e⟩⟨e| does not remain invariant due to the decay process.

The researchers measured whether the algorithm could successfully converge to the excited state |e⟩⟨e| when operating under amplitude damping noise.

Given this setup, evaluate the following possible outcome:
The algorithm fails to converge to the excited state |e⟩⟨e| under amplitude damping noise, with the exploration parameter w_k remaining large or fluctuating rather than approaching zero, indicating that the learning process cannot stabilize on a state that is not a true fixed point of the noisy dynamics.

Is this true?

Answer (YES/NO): NO